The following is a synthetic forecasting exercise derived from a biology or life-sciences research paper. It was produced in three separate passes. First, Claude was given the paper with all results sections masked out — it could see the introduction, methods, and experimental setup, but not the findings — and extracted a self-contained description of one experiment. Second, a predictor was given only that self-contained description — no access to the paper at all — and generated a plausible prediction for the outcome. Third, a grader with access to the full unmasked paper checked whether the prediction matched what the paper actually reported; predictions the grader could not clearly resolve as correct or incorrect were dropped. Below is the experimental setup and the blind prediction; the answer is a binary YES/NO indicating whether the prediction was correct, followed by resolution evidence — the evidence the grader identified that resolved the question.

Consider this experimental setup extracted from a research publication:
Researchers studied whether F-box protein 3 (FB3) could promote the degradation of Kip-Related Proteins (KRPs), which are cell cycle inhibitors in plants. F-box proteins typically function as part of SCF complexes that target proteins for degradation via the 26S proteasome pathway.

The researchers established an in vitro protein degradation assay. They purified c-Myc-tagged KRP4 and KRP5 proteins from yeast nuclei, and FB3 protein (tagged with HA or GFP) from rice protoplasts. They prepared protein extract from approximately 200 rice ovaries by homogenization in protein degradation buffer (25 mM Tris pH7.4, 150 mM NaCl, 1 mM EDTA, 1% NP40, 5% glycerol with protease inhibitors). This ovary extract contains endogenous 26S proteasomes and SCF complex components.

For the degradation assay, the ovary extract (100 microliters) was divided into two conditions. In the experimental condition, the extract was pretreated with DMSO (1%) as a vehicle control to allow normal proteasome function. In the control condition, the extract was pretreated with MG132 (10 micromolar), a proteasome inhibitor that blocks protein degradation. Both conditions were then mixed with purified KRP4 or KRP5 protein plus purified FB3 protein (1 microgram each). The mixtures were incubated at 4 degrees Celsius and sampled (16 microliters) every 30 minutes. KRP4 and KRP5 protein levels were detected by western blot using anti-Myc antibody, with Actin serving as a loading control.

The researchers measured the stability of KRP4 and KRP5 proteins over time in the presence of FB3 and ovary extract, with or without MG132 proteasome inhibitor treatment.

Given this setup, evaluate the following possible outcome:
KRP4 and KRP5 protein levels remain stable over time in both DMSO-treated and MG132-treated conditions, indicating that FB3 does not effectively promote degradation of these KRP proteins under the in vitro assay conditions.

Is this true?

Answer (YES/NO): NO